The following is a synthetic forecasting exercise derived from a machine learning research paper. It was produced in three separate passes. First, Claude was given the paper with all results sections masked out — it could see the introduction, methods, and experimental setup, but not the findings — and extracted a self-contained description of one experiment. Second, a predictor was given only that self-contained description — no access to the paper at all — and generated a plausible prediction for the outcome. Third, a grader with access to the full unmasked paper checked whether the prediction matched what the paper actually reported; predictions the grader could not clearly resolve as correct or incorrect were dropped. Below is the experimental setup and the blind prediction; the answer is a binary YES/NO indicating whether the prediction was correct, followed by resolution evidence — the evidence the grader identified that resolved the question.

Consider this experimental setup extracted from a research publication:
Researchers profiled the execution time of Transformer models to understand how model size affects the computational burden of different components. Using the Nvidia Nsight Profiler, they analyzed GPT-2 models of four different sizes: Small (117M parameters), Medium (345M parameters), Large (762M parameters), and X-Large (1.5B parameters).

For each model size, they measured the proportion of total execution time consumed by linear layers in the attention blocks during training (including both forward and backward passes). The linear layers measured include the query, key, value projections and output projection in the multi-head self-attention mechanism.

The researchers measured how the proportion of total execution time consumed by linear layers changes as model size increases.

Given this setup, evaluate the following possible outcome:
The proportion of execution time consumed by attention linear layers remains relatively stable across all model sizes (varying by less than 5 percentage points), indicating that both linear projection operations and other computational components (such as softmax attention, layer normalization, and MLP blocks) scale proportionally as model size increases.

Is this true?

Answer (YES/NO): NO